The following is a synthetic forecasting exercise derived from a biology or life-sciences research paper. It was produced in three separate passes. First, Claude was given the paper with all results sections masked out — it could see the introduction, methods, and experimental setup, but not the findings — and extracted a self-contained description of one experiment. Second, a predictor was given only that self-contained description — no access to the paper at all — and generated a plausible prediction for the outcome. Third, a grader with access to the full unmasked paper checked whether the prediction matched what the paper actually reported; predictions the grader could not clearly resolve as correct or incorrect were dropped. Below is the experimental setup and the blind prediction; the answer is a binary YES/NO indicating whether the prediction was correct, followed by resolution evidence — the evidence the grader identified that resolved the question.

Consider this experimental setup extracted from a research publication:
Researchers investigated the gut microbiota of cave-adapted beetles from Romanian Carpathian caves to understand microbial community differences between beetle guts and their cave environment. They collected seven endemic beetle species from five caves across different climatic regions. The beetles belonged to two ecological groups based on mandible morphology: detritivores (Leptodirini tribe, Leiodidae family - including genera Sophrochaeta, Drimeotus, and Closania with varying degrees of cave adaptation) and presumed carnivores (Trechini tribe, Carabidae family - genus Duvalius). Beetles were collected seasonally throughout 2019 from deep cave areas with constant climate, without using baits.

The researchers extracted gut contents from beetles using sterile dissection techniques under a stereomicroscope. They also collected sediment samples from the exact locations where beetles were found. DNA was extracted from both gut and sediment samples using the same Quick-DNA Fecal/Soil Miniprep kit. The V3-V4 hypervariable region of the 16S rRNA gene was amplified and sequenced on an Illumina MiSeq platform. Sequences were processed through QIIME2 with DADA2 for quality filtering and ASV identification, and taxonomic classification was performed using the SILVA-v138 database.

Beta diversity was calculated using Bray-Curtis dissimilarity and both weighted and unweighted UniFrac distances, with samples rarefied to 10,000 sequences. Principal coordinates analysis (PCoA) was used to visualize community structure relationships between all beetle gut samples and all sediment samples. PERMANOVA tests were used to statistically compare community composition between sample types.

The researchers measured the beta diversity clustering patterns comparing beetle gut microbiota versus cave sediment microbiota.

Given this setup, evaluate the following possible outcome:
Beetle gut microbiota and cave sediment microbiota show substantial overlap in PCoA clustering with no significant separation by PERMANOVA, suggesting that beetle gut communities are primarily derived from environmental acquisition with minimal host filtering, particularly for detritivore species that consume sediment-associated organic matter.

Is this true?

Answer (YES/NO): NO